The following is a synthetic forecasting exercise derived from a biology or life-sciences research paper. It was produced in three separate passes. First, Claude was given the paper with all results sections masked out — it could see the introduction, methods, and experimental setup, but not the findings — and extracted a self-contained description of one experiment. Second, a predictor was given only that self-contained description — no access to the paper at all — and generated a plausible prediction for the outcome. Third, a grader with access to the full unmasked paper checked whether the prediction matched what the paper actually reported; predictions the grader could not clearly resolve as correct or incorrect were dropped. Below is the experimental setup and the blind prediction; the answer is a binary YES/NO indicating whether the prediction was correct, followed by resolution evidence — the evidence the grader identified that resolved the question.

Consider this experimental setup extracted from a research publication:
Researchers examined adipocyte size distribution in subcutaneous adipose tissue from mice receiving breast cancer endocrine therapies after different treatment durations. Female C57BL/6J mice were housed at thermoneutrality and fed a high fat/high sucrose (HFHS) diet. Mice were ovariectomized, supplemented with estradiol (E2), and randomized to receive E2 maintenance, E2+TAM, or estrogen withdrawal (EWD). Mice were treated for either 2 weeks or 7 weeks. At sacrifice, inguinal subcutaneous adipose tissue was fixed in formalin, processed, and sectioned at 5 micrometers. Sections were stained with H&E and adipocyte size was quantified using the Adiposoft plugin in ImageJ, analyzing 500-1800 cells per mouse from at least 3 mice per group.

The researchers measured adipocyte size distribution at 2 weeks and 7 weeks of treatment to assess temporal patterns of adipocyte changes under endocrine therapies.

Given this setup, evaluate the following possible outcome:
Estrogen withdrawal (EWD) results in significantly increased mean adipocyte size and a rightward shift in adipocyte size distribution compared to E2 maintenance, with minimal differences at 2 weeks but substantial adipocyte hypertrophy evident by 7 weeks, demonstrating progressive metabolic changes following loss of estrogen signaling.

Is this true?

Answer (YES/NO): NO